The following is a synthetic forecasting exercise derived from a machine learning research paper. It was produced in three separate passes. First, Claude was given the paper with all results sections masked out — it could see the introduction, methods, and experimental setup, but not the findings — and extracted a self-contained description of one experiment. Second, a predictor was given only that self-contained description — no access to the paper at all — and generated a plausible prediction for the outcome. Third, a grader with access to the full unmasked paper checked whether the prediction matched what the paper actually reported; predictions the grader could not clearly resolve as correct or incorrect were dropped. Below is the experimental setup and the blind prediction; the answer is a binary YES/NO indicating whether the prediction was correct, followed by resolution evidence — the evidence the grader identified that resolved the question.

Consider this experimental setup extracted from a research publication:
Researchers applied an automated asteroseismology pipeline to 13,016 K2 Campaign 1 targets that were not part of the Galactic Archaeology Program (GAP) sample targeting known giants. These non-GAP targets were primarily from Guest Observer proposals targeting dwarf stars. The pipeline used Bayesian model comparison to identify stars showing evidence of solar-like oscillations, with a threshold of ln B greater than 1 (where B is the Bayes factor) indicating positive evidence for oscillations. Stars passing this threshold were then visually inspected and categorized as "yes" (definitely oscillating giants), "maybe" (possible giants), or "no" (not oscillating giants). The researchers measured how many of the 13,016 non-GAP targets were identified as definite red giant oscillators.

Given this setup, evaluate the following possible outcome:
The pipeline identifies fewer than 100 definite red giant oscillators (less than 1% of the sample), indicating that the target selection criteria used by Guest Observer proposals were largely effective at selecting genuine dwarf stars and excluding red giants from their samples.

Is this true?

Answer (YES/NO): YES